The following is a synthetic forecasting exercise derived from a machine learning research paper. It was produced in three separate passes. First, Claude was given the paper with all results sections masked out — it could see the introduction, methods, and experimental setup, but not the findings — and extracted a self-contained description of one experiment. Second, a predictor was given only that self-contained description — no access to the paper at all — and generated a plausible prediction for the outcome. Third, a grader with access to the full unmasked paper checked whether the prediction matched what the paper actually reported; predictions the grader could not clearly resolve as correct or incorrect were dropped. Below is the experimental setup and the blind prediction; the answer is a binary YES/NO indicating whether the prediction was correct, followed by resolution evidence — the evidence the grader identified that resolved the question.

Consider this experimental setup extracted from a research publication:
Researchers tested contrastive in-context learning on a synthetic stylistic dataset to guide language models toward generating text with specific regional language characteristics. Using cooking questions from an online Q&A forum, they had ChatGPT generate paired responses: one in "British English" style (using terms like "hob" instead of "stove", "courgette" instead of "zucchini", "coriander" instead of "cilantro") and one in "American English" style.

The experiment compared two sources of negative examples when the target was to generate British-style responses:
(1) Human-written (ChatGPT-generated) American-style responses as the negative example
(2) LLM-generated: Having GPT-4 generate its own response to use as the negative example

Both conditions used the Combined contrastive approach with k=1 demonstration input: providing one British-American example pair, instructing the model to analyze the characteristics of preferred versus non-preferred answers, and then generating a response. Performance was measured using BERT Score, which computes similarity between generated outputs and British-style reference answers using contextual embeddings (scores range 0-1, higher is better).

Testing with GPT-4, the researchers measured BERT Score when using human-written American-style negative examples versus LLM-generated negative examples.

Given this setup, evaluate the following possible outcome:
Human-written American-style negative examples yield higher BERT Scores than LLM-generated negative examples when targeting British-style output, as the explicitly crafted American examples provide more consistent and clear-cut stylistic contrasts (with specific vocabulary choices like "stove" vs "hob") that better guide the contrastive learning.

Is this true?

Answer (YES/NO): YES